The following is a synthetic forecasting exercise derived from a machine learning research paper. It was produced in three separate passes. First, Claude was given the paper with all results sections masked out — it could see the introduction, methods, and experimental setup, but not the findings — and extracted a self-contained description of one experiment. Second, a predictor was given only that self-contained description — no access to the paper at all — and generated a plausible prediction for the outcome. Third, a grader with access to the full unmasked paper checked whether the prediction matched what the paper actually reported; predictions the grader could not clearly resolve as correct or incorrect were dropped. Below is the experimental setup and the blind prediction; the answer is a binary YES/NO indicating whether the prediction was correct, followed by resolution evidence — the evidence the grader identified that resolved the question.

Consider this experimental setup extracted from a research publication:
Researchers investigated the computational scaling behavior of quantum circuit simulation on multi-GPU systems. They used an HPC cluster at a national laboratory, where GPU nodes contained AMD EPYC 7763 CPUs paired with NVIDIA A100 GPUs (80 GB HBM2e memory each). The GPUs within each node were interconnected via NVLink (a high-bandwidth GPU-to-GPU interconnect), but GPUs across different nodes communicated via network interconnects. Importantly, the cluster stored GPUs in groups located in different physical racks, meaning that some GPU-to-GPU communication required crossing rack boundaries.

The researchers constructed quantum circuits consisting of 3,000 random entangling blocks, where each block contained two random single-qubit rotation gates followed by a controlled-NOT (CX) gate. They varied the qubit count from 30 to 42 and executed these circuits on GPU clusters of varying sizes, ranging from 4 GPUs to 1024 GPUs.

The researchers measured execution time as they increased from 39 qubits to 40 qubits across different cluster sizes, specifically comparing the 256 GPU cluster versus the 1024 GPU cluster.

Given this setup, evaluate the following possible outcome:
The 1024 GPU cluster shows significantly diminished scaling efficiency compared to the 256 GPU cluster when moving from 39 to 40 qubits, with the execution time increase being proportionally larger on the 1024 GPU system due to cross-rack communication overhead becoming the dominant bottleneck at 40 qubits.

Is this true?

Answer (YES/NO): YES